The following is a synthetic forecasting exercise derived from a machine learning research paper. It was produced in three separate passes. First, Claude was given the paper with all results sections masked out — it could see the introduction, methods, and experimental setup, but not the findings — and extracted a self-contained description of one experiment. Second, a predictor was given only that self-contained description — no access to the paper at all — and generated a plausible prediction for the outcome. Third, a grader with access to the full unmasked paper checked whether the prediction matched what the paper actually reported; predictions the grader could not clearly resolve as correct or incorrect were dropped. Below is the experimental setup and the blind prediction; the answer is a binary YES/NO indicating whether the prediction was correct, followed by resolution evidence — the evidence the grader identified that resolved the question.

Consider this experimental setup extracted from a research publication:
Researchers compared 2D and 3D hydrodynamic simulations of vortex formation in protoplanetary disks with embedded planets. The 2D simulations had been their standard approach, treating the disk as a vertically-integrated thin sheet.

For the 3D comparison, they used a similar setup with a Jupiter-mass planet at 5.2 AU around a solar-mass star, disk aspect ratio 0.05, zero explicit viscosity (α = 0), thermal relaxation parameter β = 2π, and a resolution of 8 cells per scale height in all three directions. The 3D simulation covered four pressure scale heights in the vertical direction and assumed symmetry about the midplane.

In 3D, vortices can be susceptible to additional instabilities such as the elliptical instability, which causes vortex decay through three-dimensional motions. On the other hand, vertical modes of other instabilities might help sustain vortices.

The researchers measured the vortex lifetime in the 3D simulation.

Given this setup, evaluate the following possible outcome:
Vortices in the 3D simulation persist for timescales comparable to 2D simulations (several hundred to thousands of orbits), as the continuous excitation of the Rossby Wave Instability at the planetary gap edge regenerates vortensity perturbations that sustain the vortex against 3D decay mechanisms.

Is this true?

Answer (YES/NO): YES